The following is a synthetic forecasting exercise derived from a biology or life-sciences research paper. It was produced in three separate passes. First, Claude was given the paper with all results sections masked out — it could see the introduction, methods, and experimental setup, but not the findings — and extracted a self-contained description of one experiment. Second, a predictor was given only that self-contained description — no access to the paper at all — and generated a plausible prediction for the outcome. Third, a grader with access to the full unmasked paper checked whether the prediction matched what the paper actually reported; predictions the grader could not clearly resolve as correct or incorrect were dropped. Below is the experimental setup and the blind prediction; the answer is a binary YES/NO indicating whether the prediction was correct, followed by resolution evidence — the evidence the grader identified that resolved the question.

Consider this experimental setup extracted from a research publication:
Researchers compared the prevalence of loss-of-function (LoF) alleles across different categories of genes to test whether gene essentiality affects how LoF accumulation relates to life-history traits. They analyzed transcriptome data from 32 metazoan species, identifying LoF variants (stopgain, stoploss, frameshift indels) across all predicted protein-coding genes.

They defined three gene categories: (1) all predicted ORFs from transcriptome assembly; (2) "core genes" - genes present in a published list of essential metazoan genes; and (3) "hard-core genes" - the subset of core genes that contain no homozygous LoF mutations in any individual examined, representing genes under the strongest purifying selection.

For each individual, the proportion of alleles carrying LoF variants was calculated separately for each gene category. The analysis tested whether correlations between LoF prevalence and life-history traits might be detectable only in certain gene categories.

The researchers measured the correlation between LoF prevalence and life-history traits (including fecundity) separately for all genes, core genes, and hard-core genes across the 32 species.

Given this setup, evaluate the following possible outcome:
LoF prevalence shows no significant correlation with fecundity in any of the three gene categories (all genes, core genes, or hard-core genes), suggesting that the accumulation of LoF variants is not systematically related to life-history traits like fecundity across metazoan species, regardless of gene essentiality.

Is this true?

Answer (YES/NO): YES